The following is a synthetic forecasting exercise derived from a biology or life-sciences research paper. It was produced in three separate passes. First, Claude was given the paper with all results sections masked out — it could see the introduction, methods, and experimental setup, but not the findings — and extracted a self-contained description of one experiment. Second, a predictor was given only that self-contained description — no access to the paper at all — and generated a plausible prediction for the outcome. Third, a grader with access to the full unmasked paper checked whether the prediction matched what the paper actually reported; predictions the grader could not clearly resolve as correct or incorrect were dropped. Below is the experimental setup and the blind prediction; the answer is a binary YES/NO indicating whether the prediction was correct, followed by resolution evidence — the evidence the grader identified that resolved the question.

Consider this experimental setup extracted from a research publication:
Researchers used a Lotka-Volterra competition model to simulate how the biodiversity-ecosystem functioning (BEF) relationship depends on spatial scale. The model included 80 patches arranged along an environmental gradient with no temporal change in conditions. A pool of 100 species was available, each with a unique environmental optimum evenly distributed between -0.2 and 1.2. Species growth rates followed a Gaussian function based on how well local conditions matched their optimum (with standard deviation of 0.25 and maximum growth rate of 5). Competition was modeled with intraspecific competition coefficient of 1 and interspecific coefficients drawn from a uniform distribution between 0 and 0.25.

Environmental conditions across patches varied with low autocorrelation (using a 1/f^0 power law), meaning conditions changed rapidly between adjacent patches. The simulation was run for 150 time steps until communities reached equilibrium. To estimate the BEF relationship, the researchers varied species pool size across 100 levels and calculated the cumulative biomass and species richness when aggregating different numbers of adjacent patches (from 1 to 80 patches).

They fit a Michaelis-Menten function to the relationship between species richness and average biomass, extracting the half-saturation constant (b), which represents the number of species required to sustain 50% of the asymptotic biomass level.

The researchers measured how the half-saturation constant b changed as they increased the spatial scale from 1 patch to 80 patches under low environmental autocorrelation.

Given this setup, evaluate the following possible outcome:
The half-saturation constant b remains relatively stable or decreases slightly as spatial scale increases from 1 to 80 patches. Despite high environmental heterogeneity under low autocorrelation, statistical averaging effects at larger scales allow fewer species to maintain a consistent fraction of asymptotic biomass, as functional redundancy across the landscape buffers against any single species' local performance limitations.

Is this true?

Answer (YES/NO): NO